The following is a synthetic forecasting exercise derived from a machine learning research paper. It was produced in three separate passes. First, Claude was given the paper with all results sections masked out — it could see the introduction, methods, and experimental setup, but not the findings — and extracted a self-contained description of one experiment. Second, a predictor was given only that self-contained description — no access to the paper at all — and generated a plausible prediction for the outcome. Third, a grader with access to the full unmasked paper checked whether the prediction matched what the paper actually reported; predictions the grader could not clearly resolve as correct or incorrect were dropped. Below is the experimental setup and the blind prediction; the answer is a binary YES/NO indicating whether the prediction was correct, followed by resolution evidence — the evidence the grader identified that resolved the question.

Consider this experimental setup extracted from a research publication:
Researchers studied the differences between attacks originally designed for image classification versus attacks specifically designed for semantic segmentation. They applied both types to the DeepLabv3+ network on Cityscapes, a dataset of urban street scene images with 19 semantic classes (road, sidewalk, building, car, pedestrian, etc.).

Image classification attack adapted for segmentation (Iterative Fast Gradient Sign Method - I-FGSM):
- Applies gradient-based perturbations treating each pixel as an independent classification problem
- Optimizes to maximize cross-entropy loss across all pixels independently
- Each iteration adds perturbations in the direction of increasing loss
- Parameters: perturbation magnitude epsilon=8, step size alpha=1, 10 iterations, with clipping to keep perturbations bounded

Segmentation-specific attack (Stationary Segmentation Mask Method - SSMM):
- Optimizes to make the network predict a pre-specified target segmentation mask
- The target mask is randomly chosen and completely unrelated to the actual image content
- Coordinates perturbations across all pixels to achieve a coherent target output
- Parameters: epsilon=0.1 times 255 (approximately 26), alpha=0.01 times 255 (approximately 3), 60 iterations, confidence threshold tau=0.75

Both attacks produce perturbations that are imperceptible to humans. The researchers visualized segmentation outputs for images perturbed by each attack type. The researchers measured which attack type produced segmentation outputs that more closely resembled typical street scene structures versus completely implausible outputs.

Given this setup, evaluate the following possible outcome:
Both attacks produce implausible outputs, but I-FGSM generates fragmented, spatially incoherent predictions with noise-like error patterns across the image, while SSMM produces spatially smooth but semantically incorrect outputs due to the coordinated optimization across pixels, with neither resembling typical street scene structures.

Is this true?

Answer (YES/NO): NO